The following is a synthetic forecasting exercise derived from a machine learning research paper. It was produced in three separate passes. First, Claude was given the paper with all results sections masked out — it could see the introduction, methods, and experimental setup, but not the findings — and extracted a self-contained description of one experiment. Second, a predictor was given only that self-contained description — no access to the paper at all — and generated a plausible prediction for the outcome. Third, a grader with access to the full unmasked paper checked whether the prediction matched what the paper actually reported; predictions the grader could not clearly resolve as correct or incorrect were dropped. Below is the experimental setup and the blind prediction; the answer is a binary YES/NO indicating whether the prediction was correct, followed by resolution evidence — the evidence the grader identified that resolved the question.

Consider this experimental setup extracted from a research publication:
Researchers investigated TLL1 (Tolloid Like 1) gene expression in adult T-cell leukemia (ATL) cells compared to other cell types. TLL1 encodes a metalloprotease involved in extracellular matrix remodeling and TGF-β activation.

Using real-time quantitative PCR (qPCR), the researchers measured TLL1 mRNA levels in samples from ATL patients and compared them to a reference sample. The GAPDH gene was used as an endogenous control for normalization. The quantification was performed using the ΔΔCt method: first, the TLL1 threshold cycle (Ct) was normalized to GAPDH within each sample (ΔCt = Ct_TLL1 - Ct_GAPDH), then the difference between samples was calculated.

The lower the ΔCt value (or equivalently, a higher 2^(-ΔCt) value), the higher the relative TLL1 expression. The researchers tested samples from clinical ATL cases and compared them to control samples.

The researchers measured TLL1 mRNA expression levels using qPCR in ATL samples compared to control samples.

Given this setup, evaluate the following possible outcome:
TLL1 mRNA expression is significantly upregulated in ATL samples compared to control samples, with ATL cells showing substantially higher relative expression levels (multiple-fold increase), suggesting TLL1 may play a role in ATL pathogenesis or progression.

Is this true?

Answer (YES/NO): YES